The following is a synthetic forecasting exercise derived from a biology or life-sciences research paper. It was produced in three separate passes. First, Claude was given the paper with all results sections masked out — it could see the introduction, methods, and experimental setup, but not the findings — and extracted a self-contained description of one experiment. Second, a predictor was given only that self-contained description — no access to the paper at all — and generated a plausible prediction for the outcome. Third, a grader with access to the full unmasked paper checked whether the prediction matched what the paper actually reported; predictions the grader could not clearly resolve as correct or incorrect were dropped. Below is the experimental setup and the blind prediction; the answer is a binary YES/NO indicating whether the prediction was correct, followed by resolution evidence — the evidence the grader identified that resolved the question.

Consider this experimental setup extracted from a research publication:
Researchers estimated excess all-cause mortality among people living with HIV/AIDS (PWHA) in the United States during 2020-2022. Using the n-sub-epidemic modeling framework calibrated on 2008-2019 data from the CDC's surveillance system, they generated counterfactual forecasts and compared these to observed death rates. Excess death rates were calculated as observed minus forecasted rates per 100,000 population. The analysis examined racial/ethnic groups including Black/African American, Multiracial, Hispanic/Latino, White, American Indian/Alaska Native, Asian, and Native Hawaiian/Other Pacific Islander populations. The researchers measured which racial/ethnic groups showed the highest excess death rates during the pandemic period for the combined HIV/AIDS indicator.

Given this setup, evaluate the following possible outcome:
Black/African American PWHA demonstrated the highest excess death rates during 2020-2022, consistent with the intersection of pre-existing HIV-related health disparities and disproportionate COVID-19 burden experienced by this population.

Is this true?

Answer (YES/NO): NO